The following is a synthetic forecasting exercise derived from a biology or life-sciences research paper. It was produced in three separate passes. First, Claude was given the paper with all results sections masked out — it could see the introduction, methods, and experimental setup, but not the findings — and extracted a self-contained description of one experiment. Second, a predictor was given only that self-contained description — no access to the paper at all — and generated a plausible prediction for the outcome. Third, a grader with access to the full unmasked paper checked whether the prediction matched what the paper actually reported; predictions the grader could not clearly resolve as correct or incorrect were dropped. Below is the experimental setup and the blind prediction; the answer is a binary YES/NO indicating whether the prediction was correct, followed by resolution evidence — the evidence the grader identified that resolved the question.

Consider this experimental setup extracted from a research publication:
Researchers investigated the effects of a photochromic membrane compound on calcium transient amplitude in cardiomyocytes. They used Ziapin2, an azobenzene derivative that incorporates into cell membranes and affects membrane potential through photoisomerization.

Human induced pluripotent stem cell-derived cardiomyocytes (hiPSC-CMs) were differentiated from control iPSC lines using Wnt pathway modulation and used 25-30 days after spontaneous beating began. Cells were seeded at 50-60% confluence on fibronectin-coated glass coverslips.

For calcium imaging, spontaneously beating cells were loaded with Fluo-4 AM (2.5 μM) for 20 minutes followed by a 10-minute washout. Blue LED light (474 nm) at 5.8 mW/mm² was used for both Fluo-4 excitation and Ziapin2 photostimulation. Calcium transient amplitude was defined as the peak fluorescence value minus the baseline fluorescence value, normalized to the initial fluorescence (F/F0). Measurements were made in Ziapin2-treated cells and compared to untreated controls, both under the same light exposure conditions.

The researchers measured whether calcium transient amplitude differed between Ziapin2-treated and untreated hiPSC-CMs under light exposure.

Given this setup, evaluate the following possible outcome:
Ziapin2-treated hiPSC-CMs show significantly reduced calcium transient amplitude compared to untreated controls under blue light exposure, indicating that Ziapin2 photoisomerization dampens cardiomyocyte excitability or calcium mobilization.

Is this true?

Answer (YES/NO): NO